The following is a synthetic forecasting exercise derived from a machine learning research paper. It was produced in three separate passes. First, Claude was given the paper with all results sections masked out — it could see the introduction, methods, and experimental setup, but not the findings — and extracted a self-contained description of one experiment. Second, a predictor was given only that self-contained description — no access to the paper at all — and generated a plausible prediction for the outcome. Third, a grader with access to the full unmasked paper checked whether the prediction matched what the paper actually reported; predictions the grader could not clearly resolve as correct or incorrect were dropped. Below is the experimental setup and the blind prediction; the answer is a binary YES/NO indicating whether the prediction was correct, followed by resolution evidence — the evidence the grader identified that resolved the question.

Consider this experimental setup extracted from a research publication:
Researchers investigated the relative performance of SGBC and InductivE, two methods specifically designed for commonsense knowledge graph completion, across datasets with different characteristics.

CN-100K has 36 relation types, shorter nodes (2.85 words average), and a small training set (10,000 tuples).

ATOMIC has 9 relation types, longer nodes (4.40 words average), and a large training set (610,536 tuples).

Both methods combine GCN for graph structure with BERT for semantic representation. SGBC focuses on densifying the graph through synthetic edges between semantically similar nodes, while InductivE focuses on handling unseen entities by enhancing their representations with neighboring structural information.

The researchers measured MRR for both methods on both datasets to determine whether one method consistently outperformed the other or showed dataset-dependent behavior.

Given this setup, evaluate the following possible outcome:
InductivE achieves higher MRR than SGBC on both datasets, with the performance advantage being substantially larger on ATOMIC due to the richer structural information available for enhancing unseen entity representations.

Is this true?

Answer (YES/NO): NO